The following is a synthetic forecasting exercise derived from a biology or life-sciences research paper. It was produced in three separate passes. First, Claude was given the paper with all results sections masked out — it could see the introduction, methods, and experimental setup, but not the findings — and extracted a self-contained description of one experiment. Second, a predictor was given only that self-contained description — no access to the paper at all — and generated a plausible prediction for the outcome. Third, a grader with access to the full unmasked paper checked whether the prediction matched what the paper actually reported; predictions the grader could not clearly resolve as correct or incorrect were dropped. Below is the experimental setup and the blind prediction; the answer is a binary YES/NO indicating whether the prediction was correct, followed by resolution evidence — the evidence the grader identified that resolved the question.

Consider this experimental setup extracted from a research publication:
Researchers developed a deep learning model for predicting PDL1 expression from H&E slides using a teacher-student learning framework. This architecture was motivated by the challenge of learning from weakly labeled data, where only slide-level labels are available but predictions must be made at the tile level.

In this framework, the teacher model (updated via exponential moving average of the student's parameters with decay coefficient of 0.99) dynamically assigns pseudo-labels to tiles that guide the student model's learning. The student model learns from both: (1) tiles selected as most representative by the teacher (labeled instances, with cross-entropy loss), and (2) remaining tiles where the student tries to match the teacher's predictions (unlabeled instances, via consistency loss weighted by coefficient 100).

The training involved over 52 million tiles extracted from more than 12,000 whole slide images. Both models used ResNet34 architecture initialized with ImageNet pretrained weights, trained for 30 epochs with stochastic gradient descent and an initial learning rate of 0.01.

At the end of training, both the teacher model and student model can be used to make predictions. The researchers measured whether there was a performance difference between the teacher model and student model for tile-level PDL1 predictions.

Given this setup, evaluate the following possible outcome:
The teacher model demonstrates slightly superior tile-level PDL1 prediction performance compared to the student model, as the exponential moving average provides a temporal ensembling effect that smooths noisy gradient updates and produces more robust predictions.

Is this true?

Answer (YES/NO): NO